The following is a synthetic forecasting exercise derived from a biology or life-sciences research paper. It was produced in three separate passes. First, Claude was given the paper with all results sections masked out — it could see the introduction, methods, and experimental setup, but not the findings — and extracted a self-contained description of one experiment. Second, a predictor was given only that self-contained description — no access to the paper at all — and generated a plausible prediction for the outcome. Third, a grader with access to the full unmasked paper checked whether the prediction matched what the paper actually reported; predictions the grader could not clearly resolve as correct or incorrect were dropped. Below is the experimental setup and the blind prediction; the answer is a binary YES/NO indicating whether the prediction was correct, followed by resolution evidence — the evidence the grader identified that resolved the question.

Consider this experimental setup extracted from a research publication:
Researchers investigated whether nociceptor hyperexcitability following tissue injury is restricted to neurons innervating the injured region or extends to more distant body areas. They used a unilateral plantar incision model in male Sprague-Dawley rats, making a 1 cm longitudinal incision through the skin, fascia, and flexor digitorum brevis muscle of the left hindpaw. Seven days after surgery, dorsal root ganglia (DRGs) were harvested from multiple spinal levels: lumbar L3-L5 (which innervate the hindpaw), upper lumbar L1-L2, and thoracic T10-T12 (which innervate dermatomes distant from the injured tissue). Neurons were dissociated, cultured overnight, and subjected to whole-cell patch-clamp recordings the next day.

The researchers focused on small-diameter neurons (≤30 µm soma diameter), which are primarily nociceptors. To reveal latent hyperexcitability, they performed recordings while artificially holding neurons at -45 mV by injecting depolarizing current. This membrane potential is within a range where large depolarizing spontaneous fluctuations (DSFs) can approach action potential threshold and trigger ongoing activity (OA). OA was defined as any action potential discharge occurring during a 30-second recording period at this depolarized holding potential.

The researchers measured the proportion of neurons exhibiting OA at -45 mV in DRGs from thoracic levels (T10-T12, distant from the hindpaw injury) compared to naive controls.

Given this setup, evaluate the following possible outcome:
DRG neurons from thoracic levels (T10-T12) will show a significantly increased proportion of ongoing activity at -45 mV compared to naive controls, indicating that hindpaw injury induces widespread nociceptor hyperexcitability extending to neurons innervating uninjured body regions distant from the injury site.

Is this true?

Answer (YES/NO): YES